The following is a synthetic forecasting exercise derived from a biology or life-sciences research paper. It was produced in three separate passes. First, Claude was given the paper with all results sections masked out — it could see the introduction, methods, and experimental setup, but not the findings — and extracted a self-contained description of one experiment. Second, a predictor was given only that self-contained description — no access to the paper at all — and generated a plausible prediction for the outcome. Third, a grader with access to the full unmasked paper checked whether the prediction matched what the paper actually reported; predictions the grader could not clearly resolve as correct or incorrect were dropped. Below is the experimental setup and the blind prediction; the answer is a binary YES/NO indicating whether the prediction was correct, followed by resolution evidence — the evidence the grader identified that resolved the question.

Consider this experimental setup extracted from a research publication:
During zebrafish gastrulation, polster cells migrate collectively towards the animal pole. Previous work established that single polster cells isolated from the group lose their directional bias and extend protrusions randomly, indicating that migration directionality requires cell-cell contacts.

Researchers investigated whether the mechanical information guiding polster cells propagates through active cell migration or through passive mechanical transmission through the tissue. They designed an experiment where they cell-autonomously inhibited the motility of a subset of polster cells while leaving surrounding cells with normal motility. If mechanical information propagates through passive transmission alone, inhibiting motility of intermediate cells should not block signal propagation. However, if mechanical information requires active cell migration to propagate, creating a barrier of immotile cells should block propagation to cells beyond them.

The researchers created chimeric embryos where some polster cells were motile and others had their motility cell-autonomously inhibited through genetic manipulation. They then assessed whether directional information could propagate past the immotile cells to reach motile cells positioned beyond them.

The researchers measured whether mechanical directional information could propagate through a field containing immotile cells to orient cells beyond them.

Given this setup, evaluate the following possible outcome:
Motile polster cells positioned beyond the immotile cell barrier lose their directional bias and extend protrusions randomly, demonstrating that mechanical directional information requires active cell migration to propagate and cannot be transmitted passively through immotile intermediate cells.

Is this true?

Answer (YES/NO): YES